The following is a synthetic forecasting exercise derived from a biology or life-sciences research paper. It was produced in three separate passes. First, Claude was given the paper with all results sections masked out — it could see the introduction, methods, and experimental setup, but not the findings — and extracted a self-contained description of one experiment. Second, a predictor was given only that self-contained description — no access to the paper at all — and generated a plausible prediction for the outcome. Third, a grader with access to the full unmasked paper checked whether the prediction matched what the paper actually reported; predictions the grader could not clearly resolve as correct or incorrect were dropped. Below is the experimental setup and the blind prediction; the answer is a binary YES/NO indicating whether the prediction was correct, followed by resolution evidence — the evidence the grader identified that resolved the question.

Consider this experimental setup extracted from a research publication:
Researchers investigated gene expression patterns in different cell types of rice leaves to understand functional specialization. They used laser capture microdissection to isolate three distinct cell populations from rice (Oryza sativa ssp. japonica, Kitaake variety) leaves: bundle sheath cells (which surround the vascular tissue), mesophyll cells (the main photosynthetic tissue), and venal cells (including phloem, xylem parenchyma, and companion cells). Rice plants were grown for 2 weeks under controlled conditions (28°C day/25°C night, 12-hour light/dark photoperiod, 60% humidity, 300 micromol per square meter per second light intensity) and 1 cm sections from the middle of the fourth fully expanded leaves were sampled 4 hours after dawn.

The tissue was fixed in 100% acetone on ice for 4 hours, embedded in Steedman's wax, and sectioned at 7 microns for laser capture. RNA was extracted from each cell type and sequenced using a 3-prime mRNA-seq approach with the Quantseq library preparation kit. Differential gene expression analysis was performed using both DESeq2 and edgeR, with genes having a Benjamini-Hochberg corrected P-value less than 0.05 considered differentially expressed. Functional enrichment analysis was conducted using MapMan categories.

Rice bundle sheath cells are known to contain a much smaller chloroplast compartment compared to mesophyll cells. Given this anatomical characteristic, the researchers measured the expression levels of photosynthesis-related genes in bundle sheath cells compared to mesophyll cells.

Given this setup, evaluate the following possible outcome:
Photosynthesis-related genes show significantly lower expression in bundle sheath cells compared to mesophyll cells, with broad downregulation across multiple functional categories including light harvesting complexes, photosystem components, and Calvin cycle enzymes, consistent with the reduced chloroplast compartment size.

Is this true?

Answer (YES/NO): NO